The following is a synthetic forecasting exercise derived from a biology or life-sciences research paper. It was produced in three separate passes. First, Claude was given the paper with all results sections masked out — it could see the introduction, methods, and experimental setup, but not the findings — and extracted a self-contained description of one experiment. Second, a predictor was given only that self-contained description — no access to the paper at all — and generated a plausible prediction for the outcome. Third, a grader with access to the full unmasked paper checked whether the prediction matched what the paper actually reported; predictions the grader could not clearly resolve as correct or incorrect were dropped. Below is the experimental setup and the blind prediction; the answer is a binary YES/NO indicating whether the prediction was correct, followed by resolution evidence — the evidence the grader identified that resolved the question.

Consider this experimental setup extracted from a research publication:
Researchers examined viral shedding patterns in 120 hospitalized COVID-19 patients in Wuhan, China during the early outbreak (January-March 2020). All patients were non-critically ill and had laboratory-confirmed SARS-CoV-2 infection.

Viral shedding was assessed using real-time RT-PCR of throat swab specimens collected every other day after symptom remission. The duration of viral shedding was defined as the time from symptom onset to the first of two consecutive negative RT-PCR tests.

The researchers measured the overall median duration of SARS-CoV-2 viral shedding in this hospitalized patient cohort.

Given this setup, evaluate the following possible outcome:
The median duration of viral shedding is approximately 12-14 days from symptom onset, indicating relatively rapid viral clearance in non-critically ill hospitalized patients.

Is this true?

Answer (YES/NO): NO